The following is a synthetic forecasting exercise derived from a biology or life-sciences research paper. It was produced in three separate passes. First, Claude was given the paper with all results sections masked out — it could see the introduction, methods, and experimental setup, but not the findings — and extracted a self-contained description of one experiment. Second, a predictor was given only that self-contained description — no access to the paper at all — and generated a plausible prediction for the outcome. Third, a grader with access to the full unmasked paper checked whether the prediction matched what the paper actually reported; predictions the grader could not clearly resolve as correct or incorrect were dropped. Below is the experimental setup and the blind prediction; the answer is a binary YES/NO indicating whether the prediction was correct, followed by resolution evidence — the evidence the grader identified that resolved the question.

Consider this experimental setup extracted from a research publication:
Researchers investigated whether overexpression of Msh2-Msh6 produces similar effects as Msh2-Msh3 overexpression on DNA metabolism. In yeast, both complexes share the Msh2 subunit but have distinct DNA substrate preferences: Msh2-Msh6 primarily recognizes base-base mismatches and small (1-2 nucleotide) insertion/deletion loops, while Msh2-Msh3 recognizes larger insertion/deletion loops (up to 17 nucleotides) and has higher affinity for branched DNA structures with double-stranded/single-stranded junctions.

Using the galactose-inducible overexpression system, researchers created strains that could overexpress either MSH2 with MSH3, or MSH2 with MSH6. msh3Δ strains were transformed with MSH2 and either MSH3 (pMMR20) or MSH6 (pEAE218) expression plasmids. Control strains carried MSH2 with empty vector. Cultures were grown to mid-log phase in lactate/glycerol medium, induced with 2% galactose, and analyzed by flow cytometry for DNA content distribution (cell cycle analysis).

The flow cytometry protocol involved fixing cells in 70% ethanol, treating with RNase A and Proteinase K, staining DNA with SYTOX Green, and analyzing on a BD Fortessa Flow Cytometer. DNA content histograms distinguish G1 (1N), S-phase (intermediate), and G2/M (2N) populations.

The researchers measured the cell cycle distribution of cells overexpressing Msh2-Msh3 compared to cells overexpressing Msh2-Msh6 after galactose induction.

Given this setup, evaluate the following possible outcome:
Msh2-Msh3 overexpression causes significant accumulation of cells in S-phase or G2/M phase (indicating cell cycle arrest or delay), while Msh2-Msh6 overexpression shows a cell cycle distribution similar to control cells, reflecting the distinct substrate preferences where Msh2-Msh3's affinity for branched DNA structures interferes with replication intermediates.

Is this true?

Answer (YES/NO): YES